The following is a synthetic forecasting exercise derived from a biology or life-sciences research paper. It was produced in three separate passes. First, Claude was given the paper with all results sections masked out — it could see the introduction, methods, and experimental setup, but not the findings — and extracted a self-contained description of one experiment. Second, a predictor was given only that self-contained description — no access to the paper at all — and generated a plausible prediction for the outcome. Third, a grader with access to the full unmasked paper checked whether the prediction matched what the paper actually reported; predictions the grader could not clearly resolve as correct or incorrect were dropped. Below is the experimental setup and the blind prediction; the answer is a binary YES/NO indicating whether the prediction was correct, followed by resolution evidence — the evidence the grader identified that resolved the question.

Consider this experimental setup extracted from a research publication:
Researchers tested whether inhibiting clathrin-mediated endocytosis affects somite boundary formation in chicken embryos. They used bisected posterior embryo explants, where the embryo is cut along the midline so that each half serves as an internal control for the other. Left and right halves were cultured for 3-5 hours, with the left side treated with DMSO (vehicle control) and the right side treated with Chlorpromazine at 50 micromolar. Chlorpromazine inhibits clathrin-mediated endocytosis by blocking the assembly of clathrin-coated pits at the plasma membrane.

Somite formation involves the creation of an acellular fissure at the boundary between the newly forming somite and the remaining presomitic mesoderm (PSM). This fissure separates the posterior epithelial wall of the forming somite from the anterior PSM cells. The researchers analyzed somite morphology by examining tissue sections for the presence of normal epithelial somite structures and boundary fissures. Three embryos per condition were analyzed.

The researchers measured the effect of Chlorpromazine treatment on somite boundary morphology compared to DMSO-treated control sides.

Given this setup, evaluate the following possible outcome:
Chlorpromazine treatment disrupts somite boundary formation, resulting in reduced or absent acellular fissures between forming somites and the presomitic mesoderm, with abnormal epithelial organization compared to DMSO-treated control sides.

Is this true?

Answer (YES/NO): YES